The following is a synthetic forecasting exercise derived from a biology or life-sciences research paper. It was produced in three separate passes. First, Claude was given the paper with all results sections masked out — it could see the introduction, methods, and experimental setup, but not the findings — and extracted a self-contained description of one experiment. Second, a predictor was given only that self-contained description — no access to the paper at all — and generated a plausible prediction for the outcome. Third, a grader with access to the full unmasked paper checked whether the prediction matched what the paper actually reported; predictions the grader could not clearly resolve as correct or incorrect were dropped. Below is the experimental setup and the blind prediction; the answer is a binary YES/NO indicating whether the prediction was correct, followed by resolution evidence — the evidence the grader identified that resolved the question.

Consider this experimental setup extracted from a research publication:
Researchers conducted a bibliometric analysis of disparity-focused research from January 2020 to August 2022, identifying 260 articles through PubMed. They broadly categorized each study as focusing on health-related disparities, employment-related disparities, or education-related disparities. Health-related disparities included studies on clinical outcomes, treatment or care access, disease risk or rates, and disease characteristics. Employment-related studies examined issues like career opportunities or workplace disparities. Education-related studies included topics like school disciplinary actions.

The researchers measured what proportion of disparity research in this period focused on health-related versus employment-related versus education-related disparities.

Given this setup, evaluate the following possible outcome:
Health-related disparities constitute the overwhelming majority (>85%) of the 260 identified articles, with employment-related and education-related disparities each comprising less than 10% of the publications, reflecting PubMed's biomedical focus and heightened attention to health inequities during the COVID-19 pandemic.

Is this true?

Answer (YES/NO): YES